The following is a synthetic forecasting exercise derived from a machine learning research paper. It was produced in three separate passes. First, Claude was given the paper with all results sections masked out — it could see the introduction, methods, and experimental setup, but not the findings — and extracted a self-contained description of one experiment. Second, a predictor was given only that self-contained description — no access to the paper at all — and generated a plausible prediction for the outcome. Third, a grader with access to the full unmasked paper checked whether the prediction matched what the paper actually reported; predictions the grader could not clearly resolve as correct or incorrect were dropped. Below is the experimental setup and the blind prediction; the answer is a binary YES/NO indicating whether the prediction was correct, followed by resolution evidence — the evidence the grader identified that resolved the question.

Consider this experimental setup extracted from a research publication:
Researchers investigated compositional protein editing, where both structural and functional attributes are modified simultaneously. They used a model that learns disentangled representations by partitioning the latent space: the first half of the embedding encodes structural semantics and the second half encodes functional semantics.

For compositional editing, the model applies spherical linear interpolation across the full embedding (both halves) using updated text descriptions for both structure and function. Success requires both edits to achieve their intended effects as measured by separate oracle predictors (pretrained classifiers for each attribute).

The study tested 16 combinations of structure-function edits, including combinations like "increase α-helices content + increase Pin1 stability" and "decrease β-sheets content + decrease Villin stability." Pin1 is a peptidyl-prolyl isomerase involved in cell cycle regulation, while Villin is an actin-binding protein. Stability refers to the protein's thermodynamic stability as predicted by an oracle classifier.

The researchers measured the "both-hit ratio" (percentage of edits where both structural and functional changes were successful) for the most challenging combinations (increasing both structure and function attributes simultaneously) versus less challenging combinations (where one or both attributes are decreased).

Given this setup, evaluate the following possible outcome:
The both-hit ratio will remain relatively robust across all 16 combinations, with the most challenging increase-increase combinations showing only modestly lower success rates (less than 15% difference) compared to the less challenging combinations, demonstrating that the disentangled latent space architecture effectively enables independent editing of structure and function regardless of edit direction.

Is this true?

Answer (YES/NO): NO